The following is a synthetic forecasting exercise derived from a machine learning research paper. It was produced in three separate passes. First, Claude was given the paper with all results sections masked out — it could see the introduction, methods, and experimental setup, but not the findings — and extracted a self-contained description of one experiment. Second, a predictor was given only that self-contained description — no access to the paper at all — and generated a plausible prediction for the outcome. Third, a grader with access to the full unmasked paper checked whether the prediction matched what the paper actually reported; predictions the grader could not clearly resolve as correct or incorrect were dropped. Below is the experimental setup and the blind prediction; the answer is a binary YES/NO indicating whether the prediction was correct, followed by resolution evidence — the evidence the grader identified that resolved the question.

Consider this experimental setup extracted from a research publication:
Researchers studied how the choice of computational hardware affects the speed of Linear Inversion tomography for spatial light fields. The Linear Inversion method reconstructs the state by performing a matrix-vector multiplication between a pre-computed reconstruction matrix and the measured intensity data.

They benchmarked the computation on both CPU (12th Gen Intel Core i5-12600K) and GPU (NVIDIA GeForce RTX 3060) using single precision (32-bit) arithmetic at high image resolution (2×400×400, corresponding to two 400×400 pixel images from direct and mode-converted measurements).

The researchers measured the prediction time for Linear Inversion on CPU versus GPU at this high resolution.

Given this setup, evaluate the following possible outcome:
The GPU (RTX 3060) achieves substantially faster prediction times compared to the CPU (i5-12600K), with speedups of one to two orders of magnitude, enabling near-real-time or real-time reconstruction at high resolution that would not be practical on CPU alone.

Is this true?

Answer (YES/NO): NO